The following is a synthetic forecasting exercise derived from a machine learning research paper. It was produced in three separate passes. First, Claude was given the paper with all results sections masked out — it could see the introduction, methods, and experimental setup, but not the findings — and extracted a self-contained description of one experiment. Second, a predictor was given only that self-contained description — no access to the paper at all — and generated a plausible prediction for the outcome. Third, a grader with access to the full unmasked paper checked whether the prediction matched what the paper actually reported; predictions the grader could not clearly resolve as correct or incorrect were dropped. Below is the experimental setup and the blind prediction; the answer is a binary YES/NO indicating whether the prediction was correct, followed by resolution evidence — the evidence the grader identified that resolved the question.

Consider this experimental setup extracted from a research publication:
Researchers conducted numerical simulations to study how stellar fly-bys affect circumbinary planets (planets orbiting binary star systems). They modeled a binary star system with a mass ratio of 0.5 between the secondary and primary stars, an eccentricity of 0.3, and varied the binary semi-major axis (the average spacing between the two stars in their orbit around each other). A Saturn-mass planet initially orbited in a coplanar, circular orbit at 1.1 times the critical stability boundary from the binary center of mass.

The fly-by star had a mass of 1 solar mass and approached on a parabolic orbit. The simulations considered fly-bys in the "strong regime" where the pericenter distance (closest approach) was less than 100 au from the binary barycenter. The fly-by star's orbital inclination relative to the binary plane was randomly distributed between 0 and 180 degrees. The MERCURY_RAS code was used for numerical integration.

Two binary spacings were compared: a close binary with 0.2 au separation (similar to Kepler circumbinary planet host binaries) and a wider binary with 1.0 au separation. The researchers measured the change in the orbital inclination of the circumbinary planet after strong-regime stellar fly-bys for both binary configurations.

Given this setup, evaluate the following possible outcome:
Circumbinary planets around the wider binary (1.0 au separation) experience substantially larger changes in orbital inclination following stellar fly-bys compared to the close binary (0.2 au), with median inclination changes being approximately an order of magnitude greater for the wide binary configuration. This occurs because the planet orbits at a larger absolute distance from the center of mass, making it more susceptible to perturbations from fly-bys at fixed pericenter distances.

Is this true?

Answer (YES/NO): NO